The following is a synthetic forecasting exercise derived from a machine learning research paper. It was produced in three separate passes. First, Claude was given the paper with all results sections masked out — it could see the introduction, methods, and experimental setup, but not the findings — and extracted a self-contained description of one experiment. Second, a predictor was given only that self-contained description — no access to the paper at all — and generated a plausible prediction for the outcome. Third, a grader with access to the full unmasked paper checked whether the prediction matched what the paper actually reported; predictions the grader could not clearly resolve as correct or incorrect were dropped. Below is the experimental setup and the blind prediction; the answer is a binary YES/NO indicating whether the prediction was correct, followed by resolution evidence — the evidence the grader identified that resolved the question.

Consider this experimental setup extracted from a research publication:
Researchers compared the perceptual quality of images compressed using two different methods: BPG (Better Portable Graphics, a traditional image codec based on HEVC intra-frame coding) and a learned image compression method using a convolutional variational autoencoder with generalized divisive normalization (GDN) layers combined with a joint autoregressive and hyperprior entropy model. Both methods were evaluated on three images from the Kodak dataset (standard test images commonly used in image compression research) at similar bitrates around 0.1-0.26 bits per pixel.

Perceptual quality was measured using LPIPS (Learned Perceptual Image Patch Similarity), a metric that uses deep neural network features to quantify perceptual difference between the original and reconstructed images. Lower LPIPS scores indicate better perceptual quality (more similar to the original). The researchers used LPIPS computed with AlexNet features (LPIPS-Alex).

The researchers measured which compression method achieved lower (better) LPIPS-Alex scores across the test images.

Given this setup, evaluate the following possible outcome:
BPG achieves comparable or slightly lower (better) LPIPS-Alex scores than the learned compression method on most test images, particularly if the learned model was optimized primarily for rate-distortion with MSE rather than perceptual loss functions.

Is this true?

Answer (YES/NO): YES